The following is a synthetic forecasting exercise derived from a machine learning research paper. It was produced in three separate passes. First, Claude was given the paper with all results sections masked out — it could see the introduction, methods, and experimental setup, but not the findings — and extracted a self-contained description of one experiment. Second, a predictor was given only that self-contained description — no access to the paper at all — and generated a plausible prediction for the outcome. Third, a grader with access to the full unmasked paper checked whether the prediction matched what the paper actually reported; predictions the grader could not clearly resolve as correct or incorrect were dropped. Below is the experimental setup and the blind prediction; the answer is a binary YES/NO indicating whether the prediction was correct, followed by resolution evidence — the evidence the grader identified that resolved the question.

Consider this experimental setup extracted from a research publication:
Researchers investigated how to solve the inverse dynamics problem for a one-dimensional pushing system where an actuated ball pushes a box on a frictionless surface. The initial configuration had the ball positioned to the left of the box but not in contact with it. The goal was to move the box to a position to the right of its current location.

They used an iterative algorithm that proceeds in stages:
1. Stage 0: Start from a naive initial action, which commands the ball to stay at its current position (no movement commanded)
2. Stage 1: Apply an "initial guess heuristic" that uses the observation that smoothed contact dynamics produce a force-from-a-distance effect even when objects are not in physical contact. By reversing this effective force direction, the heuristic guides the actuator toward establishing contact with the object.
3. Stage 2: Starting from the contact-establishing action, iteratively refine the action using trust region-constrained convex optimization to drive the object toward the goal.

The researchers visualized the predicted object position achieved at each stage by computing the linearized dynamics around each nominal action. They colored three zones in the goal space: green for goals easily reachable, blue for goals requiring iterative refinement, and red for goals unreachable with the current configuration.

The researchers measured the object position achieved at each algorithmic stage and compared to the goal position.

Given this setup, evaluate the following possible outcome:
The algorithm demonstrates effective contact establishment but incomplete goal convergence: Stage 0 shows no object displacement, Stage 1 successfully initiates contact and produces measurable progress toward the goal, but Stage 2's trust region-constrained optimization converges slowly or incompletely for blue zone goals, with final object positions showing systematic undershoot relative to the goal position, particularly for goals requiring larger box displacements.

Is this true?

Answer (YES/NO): NO